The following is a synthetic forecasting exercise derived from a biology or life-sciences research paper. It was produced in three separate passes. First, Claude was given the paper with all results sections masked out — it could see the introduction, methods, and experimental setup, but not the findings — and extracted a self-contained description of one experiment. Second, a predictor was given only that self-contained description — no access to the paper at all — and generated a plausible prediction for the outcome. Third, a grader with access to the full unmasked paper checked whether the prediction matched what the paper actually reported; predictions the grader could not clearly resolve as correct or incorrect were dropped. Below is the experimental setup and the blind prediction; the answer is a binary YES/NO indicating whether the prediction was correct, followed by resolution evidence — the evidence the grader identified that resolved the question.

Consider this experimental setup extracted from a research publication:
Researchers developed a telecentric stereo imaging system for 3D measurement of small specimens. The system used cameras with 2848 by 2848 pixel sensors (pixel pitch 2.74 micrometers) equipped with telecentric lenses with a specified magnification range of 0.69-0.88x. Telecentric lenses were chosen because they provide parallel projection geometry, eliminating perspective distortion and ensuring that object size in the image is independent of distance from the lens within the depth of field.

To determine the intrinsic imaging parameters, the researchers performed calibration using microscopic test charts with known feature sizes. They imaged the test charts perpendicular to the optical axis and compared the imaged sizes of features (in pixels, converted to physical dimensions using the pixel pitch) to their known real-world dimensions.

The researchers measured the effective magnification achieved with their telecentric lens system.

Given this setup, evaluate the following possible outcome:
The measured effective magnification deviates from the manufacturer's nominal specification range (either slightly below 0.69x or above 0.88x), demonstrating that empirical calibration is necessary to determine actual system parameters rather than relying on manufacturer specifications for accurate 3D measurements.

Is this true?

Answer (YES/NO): NO